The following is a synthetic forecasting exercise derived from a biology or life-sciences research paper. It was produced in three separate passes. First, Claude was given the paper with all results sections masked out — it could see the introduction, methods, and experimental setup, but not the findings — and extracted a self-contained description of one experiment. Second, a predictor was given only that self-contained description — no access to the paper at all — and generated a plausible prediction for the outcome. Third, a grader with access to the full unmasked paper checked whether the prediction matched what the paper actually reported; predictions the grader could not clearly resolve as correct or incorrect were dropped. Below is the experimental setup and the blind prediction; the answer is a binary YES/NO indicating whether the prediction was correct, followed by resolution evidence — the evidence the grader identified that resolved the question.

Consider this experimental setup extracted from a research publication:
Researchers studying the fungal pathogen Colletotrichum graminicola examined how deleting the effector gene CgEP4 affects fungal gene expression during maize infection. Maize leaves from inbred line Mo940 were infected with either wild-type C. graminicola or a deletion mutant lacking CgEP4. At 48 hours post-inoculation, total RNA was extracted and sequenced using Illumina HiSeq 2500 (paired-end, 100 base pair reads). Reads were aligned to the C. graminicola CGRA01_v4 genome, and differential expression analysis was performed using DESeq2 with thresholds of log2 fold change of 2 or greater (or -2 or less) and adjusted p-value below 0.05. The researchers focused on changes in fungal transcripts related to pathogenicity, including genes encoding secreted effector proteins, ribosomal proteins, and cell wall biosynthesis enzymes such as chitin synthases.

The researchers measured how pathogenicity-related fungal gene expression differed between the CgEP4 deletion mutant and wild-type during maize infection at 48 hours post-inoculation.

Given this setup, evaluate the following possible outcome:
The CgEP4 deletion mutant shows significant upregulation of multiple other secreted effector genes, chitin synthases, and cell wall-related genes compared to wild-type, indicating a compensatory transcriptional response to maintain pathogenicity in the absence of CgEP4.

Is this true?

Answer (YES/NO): NO